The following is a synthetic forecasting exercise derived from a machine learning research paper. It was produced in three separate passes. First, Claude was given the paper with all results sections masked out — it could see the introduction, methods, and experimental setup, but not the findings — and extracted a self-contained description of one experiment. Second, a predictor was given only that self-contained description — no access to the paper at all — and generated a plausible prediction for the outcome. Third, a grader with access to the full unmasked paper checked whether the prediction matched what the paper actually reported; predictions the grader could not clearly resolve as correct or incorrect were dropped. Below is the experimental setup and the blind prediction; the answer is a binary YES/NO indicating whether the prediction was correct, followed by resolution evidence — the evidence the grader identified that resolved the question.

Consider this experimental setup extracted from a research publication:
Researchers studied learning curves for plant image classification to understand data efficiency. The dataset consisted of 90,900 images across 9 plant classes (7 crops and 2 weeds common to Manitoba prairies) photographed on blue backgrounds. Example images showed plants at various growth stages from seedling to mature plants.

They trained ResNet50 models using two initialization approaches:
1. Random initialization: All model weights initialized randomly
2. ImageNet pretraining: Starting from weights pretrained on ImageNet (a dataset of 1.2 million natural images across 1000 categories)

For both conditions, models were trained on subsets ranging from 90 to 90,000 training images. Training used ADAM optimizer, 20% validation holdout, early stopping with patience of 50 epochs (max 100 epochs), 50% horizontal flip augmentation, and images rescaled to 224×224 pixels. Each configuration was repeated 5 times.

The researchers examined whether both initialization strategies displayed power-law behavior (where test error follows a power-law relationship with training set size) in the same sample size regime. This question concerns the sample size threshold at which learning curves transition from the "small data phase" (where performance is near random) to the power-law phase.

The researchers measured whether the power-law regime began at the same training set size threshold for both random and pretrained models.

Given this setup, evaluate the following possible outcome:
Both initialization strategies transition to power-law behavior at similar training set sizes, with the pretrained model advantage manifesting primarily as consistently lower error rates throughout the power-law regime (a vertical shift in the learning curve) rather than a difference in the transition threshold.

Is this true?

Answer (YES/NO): NO